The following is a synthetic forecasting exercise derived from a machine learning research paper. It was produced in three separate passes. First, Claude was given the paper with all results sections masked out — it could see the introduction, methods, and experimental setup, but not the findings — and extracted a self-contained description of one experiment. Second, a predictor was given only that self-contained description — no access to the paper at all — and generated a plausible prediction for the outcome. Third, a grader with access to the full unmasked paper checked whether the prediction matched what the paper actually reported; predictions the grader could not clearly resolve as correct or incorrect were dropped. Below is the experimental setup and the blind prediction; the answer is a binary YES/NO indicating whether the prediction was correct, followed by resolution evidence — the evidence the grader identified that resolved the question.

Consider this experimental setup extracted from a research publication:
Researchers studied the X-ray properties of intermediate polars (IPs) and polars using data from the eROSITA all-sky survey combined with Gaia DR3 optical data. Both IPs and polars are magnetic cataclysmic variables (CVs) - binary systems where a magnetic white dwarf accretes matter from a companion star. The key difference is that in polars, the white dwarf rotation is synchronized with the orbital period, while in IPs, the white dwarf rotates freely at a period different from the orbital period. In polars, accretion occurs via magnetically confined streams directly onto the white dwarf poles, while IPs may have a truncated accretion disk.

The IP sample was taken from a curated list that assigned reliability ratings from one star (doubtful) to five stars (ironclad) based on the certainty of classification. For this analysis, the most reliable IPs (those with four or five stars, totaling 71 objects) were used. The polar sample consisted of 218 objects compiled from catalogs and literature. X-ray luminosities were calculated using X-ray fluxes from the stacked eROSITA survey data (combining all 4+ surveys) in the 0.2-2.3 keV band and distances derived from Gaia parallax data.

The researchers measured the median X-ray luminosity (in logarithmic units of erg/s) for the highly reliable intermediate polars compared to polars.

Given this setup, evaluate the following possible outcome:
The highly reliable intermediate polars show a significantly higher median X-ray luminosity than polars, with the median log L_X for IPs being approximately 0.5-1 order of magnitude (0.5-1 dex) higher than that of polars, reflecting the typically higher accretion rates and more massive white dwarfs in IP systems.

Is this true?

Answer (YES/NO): NO